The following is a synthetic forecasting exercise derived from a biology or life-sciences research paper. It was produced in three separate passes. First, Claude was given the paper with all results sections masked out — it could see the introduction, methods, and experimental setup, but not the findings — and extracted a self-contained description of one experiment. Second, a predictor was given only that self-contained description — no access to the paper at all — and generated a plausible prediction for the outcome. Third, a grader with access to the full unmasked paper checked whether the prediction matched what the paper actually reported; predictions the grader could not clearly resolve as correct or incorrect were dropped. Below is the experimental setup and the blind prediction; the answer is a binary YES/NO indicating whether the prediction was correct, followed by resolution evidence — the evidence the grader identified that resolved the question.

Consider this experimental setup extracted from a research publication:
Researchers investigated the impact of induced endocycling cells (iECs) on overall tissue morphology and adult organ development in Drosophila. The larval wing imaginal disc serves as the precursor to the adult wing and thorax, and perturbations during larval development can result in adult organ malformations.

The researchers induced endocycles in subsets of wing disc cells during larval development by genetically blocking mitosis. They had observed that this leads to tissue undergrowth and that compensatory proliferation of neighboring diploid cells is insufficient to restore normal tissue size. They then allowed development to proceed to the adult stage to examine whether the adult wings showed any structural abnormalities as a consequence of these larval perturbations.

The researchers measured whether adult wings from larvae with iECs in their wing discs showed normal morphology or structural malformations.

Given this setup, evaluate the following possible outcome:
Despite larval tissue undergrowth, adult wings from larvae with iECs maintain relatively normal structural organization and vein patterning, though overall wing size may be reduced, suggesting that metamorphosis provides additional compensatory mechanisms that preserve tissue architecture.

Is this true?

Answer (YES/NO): NO